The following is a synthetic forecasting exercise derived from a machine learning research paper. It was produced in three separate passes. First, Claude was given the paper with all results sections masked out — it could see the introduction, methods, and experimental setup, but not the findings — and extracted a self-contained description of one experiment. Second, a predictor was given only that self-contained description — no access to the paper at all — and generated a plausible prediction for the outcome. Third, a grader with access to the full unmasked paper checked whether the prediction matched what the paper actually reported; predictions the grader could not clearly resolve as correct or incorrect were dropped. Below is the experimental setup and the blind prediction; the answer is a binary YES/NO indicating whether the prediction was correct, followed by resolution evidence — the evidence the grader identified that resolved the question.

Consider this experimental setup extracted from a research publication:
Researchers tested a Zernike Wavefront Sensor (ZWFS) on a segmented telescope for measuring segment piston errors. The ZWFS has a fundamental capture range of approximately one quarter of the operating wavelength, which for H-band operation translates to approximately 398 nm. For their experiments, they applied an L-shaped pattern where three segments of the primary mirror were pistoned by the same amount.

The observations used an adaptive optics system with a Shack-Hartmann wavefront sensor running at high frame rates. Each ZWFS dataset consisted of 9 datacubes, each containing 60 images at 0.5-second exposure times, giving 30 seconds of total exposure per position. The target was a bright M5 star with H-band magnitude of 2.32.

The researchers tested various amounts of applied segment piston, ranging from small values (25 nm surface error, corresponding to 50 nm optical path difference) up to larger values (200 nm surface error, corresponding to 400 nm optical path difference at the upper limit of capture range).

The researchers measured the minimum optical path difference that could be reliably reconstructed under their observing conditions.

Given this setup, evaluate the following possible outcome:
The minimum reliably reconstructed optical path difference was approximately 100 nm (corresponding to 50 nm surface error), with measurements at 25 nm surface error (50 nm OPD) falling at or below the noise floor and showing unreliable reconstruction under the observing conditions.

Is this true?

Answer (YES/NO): NO